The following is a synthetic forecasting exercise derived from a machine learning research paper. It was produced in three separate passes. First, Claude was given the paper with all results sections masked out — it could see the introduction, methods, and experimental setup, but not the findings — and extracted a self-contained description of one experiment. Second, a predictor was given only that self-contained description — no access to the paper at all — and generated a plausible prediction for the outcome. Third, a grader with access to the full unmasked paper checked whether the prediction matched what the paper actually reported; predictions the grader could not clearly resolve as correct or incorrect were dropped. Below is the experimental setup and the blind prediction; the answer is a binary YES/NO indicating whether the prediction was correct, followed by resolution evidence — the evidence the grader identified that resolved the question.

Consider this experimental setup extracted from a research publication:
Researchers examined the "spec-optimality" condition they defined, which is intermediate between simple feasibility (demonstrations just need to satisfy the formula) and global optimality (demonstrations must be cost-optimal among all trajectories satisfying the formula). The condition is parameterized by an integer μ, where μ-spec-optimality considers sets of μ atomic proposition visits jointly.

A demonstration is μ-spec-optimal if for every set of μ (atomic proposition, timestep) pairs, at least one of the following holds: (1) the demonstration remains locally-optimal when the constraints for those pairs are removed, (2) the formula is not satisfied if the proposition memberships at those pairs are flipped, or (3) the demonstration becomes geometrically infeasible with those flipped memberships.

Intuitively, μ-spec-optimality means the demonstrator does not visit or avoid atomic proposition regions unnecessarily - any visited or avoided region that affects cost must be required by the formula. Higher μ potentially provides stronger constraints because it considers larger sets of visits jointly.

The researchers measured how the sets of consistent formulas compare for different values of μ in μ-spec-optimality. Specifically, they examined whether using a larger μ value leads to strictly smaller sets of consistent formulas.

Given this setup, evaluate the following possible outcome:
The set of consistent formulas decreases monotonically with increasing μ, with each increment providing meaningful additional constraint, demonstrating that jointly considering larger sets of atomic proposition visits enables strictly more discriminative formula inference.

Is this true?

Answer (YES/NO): NO